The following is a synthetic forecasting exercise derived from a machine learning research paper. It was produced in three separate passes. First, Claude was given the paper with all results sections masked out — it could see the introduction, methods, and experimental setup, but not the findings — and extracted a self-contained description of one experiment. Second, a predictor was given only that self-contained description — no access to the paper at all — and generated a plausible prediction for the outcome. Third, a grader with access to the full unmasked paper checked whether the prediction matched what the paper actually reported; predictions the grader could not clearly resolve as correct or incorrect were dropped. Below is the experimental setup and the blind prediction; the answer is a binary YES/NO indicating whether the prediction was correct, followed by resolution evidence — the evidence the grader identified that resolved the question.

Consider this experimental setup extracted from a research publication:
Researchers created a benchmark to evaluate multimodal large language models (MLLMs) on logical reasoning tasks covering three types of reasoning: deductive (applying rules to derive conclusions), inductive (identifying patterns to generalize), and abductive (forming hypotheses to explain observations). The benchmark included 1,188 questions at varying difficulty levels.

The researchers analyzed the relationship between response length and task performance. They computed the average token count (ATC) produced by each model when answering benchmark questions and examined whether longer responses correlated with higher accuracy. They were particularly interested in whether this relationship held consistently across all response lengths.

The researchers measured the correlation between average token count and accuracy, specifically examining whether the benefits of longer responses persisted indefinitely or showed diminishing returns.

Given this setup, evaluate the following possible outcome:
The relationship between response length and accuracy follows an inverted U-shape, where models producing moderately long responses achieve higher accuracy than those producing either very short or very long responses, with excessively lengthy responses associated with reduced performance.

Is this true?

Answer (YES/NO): NO